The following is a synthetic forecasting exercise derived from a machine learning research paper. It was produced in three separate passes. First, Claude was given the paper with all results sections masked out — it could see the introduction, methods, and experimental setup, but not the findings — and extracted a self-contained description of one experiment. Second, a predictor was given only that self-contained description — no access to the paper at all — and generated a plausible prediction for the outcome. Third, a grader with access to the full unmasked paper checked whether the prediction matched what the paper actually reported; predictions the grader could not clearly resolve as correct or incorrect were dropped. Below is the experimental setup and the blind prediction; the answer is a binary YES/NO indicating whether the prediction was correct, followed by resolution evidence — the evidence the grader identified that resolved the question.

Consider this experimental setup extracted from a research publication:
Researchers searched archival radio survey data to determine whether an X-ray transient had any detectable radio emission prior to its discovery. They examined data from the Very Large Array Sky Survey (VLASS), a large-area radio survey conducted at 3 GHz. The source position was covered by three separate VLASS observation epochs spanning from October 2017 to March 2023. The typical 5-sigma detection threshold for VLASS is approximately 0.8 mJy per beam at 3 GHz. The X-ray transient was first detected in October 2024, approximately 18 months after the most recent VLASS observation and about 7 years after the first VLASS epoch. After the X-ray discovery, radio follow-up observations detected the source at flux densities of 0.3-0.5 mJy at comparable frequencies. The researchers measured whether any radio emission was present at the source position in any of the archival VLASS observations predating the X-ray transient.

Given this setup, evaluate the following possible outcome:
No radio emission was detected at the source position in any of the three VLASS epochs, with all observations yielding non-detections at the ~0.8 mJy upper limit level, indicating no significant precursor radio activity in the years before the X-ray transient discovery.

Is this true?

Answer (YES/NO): YES